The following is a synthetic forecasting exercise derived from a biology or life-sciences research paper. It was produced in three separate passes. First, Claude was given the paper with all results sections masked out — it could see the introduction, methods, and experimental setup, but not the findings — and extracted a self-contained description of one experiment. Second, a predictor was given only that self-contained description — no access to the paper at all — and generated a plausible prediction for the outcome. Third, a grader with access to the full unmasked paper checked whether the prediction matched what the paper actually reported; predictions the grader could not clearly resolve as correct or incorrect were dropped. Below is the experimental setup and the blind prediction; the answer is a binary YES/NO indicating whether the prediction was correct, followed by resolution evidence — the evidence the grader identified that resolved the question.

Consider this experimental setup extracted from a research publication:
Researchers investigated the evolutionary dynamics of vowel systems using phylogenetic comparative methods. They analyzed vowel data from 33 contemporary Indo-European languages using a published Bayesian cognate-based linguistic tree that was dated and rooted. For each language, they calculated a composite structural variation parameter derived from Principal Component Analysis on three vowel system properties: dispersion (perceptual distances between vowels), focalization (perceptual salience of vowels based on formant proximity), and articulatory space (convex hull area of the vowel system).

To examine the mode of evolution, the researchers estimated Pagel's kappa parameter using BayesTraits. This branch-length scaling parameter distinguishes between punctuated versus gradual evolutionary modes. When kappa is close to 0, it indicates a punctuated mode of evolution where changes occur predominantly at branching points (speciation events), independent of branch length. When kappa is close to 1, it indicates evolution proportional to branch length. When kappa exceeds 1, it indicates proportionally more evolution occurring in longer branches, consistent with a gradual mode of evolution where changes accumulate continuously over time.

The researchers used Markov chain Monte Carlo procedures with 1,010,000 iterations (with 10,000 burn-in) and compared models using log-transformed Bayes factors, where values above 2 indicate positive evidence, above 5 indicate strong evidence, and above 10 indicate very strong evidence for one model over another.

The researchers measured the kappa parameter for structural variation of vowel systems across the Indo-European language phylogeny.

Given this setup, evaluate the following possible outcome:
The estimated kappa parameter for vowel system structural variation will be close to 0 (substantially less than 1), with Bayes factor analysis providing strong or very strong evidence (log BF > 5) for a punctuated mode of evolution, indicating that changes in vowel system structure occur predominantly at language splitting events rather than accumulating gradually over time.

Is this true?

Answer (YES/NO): NO